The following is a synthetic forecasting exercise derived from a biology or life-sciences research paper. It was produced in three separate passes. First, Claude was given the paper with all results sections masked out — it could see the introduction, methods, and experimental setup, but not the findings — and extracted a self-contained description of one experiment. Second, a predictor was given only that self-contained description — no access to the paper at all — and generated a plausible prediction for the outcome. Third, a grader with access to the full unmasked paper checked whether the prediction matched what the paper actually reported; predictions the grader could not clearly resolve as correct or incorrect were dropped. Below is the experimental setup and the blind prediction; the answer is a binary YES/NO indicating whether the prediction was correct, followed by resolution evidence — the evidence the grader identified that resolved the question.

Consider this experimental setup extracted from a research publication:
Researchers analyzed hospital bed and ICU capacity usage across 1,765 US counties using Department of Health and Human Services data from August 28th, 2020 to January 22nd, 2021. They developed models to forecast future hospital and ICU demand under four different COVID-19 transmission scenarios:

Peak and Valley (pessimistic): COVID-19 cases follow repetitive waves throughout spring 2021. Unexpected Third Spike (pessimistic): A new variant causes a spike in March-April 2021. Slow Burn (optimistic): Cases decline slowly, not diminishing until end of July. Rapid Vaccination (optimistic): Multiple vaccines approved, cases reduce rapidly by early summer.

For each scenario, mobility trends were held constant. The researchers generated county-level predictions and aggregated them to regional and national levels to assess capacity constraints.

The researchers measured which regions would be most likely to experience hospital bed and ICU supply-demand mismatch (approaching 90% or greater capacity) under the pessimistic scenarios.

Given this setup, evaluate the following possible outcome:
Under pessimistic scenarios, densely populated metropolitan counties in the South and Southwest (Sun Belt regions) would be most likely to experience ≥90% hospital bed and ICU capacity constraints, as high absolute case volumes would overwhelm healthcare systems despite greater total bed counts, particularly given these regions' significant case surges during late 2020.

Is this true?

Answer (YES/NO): NO